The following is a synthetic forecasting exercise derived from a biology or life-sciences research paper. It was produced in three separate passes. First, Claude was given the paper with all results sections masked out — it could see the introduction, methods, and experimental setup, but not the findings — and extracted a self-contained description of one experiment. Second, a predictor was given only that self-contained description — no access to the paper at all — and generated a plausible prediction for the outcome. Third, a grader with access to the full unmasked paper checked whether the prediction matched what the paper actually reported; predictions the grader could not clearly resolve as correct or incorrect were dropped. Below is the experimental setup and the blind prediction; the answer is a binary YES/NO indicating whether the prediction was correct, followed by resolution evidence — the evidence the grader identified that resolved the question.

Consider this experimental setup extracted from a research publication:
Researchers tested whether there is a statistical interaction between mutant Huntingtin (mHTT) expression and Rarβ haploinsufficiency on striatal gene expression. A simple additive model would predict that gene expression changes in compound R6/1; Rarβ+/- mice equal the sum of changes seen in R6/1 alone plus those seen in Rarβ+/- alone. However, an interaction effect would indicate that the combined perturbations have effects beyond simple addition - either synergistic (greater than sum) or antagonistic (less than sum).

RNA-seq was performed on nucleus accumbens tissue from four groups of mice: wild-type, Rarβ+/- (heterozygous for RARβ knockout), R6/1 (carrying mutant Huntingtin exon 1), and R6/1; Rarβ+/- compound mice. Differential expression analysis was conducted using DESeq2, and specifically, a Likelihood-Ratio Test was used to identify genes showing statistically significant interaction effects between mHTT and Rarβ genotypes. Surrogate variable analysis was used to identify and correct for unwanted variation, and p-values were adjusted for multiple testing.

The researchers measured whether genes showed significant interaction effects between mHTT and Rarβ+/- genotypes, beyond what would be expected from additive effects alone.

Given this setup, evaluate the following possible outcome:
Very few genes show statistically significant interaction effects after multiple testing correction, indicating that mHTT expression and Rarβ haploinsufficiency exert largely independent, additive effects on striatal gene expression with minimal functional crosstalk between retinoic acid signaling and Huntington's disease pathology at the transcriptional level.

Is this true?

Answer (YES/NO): NO